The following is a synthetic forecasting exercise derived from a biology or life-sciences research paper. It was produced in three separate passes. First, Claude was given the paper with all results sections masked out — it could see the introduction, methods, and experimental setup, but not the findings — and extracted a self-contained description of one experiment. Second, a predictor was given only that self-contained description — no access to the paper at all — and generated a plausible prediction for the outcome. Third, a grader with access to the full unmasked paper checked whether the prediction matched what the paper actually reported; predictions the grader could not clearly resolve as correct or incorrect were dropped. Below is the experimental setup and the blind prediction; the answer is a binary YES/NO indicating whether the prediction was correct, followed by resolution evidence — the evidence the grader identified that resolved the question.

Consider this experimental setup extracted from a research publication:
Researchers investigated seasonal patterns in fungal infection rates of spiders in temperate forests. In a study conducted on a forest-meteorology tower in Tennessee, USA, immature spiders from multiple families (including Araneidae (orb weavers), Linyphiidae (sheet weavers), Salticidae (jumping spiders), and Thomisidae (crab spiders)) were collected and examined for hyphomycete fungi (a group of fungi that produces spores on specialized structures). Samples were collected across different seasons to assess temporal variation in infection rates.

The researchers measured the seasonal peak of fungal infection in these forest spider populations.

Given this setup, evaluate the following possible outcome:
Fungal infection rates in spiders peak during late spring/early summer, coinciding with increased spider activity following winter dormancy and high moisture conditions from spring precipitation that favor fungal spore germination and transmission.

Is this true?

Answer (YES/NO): NO